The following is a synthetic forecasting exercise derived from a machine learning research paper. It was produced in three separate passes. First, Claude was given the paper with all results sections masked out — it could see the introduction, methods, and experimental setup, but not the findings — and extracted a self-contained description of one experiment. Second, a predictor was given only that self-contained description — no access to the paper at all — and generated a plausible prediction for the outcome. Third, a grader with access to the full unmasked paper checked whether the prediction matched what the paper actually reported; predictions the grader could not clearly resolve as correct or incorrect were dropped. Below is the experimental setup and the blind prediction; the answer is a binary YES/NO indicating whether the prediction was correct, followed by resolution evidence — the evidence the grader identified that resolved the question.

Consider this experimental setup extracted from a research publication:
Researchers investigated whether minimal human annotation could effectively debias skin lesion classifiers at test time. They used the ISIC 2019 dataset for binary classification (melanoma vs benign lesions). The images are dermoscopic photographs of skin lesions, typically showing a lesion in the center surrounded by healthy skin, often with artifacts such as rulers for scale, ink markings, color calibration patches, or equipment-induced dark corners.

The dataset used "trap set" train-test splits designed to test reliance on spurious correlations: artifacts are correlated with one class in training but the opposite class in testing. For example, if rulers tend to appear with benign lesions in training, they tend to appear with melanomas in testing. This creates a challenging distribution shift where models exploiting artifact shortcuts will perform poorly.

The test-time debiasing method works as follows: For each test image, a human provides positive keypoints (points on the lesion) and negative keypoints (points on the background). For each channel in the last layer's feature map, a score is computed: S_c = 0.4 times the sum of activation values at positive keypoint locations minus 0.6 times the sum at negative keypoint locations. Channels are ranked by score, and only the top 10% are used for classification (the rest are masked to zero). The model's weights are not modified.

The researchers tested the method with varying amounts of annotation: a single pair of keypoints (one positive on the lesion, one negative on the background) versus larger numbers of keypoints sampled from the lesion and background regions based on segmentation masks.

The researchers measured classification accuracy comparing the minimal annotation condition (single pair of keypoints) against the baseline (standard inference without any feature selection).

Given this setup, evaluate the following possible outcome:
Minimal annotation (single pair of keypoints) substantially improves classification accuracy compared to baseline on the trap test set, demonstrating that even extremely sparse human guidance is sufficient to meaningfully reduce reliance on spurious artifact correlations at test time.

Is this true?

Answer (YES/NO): YES